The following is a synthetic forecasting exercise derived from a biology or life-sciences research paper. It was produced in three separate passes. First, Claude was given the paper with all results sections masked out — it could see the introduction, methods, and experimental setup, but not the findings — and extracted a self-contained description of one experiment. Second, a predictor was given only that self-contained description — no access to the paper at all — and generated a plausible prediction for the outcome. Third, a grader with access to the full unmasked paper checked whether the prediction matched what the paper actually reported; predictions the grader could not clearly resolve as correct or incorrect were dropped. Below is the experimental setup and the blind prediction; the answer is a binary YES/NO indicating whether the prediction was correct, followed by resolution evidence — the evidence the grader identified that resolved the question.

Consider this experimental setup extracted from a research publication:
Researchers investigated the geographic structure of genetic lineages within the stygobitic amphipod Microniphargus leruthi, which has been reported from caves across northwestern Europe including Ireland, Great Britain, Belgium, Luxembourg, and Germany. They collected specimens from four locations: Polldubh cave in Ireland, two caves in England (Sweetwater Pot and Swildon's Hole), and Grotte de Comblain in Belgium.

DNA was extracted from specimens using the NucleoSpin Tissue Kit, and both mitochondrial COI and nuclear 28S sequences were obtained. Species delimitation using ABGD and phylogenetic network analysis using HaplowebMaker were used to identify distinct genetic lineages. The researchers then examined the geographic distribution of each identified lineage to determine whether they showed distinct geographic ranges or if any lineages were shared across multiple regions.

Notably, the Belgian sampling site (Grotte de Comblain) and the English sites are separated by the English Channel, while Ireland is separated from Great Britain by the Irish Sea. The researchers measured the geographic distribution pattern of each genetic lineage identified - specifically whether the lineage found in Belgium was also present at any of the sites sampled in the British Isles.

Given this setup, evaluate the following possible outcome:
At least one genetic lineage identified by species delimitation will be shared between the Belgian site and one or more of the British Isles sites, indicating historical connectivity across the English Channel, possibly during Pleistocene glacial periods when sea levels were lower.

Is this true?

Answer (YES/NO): YES